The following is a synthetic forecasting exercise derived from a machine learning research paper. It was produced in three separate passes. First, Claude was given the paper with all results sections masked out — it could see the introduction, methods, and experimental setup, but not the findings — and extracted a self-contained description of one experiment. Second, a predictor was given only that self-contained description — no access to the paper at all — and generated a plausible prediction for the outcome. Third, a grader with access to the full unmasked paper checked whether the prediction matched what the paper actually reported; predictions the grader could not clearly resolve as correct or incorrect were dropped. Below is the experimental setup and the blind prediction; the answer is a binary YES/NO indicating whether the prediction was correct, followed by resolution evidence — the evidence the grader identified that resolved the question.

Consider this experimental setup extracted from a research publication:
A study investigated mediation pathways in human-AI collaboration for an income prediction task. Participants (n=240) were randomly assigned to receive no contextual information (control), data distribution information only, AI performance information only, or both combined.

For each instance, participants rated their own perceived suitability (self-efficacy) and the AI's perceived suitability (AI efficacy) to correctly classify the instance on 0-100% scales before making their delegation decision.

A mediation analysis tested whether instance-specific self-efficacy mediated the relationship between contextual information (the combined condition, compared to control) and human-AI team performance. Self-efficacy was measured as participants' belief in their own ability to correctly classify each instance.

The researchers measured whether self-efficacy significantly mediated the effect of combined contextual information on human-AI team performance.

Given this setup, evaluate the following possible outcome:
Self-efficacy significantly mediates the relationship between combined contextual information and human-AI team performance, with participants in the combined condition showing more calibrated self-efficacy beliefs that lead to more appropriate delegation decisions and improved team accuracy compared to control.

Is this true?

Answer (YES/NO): NO